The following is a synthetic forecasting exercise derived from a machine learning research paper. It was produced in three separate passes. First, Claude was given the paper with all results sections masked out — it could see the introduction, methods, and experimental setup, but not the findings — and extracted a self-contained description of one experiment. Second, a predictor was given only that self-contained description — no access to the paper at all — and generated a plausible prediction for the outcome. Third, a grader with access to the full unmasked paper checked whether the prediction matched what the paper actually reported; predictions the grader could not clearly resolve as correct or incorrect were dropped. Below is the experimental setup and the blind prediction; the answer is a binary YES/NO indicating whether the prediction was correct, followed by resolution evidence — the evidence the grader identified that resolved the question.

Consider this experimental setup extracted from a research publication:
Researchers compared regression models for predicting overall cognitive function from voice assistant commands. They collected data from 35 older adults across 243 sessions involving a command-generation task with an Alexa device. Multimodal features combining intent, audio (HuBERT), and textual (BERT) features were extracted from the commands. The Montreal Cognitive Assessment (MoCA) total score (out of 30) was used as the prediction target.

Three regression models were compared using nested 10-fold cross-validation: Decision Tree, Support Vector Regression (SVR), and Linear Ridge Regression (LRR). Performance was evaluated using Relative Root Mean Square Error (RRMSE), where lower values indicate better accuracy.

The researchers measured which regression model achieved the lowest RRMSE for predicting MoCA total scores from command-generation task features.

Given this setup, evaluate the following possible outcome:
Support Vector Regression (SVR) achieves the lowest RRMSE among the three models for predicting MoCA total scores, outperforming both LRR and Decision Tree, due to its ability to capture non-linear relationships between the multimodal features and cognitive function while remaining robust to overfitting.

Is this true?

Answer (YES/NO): NO